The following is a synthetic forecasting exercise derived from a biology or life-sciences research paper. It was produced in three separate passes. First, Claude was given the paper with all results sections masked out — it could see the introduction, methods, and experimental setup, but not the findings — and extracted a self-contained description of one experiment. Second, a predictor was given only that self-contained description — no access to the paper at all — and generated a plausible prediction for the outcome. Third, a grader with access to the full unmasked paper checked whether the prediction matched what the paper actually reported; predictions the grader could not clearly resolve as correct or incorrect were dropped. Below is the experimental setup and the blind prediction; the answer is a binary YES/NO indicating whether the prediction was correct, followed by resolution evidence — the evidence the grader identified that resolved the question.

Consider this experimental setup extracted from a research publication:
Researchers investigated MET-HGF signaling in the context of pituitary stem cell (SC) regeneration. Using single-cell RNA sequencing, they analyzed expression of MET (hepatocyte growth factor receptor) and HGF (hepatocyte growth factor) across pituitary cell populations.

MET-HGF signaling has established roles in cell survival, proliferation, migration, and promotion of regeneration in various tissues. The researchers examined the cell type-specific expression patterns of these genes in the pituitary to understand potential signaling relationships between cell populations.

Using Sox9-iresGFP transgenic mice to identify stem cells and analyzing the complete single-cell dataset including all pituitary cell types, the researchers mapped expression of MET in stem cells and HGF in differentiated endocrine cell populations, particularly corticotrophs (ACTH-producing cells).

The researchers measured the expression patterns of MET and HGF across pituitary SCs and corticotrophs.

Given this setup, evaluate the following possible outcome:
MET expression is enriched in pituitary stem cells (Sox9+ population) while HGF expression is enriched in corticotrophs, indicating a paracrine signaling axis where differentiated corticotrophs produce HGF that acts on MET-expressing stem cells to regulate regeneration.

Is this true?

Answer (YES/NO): YES